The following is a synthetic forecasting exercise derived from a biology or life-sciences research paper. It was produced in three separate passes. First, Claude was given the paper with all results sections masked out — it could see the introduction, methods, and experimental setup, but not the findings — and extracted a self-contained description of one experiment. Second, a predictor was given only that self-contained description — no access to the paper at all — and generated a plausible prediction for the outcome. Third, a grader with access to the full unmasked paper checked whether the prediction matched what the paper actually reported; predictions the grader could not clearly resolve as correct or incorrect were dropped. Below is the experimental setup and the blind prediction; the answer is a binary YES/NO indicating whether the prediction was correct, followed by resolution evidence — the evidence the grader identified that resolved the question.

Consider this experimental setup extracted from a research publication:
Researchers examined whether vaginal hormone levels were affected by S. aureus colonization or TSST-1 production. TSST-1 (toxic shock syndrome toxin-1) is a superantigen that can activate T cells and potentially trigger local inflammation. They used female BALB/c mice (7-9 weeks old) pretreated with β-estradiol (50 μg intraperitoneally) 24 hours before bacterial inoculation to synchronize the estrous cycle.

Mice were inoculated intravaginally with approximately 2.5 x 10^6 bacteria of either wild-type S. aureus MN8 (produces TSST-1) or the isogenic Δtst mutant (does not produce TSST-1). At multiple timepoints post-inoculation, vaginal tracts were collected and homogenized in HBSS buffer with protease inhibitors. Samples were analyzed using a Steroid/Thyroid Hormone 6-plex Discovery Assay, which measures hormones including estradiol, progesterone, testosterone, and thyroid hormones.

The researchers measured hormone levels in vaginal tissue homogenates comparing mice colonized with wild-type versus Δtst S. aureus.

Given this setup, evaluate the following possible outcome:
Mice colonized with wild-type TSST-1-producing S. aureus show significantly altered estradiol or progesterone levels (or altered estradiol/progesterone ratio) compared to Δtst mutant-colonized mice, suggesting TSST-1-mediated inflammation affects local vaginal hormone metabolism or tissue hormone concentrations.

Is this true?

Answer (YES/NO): NO